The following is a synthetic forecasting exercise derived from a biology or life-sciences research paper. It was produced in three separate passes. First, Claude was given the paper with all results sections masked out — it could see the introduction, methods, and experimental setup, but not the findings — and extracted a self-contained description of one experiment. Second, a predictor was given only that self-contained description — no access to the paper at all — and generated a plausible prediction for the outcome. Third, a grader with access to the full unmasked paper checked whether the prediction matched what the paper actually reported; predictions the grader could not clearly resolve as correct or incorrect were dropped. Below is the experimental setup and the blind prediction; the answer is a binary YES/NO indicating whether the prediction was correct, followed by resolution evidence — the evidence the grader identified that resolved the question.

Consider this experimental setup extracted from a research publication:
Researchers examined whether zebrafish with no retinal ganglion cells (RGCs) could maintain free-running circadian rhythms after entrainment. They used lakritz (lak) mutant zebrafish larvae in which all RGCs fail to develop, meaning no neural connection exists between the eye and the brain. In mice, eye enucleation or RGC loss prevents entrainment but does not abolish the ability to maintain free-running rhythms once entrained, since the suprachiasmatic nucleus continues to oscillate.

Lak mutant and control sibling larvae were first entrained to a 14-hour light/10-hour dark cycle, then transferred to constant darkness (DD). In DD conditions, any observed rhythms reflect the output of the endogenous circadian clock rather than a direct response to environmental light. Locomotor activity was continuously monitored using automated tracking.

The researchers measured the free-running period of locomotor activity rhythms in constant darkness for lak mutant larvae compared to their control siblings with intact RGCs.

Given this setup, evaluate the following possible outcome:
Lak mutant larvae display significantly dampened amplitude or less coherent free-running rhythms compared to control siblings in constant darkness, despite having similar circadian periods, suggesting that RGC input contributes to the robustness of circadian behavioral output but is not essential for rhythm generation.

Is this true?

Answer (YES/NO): NO